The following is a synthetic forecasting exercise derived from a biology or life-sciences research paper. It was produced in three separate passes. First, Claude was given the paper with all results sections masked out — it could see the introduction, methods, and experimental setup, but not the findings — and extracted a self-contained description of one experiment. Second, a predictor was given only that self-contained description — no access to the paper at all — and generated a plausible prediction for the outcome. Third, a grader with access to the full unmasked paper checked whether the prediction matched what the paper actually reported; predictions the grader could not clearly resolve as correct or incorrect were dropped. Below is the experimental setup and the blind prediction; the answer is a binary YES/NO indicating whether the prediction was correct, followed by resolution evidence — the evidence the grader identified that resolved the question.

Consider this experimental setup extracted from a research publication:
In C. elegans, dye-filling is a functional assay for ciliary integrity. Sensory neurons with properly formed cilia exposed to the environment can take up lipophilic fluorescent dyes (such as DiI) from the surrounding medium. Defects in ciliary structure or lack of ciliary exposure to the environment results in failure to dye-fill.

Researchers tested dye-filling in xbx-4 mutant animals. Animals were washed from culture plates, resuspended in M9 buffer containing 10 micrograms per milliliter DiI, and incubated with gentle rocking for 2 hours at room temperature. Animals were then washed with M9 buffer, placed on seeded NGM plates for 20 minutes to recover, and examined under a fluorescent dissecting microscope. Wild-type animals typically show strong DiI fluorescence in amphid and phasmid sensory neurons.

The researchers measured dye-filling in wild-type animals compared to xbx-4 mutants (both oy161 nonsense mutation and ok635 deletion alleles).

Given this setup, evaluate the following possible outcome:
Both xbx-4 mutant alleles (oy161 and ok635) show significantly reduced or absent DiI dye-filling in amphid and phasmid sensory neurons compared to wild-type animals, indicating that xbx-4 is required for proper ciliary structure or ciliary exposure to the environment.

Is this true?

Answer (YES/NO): NO